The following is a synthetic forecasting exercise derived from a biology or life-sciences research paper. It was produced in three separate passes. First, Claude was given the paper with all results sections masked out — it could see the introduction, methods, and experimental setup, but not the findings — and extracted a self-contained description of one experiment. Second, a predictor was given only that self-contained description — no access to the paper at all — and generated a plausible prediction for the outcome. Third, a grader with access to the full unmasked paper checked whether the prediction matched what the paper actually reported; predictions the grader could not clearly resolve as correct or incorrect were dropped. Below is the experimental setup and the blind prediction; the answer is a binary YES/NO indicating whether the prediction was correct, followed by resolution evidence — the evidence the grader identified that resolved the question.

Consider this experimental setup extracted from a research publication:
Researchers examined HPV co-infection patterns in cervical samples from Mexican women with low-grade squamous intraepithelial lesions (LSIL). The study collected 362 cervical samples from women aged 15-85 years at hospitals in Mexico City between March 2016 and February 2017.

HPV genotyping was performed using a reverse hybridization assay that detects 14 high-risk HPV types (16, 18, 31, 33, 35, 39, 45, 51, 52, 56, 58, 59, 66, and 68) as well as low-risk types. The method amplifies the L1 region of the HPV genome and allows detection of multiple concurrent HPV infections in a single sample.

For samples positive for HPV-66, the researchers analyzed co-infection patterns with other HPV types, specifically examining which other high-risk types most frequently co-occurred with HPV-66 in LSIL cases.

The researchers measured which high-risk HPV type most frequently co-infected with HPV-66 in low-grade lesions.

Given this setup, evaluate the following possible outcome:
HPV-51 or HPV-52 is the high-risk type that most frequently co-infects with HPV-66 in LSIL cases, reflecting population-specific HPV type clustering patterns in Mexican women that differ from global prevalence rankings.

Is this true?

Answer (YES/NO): YES